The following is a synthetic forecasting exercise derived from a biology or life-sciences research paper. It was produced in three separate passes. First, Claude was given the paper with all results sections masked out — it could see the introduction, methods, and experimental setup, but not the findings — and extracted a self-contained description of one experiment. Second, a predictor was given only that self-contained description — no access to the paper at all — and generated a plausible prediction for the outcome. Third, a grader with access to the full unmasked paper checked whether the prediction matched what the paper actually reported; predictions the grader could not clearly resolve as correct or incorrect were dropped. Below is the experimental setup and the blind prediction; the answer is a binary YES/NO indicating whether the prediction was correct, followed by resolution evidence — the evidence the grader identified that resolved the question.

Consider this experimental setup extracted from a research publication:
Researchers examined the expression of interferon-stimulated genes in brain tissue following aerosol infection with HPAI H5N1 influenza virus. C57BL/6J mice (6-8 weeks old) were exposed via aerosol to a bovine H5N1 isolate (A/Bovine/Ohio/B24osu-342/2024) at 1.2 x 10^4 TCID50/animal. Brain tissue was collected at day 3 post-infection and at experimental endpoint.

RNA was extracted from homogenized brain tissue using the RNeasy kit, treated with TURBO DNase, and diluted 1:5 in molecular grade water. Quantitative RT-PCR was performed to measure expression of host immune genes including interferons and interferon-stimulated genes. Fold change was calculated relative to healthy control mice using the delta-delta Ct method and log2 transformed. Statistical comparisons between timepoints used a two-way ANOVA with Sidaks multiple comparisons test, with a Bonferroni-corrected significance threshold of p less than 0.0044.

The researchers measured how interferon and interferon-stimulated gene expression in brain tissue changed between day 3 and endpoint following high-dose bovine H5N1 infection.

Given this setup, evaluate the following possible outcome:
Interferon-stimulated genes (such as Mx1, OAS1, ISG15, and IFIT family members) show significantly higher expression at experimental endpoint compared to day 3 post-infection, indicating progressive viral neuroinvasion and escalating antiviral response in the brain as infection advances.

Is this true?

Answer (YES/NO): YES